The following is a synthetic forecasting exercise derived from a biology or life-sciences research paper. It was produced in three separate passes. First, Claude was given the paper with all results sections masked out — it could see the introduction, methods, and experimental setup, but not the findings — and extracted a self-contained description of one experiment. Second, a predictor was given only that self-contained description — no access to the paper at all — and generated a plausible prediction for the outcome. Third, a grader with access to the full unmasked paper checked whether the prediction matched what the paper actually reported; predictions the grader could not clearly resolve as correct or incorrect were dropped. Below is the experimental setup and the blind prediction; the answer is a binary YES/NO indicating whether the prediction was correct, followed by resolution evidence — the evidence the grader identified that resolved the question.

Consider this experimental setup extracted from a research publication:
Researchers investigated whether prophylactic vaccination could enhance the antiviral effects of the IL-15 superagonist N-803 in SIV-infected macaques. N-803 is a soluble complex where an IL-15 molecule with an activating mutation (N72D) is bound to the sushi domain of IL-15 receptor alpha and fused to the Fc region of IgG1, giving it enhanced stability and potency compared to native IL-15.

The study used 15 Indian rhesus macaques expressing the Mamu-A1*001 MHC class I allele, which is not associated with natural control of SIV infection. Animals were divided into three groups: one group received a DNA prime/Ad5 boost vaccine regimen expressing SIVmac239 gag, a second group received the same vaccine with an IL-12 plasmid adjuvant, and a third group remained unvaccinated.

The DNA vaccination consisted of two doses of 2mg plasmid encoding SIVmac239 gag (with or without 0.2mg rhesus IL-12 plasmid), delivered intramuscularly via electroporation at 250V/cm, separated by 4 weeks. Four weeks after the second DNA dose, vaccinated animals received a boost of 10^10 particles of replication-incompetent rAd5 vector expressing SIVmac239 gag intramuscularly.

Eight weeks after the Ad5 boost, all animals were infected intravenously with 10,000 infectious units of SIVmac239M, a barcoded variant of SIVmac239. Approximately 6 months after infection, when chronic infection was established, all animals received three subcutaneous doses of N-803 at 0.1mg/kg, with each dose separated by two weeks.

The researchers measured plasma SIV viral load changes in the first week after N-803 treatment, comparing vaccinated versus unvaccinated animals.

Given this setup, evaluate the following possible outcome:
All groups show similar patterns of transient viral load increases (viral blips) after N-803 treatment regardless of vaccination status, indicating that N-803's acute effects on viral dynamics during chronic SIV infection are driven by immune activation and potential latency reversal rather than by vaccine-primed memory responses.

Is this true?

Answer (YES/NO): NO